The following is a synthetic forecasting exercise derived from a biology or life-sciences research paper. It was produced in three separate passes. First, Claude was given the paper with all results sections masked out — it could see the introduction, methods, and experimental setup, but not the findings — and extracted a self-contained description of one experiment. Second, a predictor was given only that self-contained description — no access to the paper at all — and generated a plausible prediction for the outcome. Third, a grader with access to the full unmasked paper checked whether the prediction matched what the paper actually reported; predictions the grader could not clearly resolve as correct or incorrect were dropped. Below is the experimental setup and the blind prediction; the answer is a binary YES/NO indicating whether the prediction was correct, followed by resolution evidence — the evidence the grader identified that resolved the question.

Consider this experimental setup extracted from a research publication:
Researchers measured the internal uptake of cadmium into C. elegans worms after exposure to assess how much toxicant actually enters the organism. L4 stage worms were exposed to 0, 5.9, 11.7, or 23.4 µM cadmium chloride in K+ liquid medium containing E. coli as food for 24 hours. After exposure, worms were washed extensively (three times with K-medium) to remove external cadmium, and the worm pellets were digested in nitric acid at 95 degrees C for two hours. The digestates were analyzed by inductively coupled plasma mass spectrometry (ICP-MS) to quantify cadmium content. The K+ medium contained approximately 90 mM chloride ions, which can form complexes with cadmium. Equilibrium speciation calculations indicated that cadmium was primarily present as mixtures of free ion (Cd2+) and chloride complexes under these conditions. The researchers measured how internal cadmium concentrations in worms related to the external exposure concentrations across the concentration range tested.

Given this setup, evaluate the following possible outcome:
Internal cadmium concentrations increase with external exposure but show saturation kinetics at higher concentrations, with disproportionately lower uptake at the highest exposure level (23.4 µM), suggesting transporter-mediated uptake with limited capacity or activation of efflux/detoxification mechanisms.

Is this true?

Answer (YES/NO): NO